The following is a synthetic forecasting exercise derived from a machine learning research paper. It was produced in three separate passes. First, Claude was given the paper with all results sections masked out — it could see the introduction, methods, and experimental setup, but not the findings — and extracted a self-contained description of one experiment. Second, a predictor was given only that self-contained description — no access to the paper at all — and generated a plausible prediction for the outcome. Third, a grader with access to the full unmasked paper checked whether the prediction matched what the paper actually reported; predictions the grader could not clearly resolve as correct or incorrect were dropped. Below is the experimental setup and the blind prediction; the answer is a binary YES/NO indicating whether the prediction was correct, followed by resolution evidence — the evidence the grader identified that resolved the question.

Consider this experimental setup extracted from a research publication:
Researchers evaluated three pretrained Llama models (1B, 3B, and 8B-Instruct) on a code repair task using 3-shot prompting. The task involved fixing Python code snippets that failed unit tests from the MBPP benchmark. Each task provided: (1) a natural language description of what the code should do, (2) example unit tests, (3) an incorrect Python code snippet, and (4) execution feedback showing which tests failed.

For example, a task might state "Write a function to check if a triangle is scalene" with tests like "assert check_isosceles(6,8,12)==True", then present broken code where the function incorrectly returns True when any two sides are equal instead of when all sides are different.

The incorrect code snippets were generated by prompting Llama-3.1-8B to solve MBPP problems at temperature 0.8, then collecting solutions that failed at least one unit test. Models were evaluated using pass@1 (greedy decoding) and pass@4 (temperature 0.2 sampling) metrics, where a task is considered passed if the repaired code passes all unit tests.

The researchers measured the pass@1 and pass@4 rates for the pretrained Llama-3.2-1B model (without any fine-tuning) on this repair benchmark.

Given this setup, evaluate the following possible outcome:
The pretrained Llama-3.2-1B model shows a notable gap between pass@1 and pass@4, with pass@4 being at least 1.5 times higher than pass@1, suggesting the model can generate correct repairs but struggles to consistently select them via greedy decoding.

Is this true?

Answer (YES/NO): YES